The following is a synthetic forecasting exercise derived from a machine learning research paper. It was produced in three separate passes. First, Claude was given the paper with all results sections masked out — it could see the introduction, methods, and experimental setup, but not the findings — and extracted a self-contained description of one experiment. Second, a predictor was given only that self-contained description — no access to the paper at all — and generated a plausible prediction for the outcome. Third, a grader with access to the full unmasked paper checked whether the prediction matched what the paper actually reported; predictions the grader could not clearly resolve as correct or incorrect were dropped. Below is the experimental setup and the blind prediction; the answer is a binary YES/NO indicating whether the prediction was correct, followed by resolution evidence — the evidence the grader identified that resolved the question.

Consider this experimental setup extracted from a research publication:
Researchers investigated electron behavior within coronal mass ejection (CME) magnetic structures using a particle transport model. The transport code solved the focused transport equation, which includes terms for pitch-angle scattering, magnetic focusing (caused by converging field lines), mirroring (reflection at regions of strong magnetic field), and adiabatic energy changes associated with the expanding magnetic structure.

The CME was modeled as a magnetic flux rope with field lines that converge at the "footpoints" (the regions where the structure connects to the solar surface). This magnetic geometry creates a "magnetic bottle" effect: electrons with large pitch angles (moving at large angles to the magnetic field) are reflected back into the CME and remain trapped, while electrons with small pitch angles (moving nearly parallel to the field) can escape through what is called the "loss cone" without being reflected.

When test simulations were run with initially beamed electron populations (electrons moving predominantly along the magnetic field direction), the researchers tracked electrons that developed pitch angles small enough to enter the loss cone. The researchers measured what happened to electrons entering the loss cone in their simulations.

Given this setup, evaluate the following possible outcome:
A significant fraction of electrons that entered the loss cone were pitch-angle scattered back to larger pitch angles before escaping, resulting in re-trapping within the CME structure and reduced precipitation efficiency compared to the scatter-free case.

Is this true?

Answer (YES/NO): NO